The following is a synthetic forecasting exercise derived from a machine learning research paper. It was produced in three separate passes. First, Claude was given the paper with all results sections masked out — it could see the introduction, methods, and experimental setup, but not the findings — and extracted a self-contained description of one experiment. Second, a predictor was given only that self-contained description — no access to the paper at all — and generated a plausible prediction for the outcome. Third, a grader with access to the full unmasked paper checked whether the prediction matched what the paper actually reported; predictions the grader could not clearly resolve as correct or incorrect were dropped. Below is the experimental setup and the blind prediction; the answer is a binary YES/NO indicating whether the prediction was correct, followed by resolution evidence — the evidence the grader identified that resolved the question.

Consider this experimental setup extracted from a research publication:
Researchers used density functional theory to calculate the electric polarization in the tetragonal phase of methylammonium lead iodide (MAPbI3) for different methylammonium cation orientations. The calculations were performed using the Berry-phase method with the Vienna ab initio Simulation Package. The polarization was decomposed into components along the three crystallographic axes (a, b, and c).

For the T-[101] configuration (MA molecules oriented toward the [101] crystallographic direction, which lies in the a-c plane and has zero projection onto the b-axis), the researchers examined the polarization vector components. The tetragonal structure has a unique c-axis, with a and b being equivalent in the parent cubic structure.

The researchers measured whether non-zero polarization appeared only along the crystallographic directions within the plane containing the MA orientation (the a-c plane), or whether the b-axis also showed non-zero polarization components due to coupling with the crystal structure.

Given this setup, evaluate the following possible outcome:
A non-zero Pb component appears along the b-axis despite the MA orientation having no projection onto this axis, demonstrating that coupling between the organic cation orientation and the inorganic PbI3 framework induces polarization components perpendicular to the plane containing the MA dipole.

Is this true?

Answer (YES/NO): NO